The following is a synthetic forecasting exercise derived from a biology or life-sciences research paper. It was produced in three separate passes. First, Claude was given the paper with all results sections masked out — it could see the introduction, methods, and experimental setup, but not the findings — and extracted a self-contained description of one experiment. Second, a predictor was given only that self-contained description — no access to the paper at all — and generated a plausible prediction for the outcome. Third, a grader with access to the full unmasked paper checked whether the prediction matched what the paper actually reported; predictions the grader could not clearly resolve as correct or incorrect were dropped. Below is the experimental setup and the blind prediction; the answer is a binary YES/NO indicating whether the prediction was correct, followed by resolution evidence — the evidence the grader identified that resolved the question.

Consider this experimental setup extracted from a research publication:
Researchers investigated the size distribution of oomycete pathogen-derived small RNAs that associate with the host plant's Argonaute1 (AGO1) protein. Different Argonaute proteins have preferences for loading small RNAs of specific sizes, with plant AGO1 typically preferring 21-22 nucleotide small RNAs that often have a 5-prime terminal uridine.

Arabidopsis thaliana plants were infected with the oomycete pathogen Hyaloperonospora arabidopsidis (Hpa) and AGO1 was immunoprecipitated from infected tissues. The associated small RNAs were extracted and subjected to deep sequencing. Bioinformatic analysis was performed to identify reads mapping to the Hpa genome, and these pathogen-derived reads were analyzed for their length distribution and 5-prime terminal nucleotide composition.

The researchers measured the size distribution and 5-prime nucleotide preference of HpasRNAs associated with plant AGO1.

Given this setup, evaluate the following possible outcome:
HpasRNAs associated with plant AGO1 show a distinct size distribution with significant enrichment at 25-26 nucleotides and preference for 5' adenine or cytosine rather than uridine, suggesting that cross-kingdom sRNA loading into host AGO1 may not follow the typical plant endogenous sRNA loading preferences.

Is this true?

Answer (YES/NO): NO